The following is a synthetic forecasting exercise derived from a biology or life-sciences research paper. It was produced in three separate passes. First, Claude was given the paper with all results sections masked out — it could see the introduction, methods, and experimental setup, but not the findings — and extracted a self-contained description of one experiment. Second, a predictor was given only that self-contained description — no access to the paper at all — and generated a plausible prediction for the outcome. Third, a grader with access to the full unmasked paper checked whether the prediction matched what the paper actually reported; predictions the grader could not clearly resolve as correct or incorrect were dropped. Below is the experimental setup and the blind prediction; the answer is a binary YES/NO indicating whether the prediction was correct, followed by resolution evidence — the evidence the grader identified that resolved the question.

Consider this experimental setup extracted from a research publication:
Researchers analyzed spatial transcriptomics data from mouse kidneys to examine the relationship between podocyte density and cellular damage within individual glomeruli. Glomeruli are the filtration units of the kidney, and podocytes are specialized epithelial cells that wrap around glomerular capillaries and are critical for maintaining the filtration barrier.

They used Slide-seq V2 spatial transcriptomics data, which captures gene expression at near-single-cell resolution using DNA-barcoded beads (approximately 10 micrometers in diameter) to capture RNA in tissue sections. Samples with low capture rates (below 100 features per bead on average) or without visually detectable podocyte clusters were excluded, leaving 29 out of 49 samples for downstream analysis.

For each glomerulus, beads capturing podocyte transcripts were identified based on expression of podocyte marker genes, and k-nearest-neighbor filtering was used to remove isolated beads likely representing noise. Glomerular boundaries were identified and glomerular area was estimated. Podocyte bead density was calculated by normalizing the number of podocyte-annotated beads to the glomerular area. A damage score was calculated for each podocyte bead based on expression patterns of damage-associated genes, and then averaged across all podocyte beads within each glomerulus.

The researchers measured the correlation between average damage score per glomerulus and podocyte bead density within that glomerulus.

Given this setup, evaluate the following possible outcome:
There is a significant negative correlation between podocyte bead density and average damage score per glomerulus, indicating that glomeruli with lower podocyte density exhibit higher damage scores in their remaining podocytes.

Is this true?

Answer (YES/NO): YES